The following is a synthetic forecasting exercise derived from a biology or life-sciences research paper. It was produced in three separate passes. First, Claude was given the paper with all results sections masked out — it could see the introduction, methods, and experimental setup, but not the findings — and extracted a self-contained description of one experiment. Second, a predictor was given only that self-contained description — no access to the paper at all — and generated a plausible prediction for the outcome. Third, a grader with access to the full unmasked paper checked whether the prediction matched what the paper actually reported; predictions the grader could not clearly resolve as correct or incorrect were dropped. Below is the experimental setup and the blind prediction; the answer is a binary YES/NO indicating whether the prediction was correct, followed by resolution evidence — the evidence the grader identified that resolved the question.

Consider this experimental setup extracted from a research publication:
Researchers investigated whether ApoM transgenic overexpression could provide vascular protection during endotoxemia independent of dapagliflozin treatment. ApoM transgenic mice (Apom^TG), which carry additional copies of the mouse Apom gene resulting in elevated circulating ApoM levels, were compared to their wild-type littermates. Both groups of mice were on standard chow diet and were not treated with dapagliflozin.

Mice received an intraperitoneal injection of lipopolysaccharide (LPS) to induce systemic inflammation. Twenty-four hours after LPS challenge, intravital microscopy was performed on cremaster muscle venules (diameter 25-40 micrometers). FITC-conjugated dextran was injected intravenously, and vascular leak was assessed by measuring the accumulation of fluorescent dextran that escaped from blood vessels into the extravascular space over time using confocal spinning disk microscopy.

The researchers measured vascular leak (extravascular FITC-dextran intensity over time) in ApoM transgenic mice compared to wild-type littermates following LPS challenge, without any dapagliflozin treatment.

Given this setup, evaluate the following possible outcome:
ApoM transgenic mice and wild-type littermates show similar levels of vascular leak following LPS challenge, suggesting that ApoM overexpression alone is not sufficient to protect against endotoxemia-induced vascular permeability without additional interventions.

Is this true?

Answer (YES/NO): NO